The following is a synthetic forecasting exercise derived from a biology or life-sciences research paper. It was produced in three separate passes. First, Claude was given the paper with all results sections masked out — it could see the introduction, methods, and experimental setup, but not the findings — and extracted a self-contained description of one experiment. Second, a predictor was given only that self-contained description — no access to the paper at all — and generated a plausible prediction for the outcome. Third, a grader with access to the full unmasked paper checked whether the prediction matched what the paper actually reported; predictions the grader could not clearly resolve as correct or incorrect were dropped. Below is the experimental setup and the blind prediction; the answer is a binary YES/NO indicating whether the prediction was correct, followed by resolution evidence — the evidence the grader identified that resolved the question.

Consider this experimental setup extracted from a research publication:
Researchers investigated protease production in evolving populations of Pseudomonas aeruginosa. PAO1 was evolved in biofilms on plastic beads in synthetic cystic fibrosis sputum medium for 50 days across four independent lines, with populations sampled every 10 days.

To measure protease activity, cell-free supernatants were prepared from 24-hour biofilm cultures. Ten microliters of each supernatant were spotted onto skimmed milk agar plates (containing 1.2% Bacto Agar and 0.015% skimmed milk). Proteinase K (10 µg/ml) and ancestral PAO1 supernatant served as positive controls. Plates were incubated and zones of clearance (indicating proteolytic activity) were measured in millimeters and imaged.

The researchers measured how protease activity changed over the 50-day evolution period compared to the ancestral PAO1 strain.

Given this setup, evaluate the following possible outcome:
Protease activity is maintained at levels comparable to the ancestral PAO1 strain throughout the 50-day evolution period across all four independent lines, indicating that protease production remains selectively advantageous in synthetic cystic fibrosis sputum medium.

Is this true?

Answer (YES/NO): NO